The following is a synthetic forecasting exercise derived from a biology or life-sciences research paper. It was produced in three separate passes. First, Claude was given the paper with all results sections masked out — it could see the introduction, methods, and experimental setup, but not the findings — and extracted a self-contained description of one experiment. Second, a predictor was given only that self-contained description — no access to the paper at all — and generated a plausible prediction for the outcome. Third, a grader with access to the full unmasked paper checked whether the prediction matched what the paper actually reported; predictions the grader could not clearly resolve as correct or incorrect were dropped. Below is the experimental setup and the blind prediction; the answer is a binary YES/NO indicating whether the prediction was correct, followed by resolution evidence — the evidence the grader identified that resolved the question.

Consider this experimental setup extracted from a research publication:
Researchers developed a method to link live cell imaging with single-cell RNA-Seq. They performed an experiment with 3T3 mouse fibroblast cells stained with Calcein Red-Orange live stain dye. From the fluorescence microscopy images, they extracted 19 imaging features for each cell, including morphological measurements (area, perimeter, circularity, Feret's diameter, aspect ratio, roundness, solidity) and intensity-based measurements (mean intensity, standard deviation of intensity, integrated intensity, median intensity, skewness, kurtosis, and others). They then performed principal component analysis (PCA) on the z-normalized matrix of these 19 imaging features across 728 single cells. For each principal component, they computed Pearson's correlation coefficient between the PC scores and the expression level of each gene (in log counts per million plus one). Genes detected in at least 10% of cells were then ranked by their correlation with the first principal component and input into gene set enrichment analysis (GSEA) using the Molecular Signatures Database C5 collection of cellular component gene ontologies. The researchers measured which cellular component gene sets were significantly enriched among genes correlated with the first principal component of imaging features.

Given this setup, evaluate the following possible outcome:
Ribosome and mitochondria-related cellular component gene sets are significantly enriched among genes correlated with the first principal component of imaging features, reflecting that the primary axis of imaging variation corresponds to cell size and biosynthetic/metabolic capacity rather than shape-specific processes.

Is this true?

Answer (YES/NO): NO